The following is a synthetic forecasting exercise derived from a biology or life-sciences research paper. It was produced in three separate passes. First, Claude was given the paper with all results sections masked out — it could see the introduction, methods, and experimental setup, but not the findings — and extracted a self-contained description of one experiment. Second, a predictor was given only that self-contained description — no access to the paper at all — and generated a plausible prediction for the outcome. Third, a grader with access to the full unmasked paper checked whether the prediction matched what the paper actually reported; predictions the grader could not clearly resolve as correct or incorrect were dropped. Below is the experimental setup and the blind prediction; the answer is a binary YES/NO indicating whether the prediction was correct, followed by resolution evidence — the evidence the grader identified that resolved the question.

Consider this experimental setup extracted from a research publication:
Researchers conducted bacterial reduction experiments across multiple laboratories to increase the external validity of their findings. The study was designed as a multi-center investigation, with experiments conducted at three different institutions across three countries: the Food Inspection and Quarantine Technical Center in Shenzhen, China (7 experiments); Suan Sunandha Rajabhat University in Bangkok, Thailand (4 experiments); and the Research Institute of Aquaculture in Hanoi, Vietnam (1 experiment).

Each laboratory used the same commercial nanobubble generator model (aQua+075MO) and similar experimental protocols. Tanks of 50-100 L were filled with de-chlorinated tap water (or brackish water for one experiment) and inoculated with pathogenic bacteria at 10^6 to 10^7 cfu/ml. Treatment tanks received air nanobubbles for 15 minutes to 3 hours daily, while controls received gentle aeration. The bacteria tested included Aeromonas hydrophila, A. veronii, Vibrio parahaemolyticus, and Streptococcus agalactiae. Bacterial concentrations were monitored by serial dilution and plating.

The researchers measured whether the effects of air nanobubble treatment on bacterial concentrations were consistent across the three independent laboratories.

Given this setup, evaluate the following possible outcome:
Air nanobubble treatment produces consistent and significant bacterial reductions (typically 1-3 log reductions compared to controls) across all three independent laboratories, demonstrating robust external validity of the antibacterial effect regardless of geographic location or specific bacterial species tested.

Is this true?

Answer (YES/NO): NO